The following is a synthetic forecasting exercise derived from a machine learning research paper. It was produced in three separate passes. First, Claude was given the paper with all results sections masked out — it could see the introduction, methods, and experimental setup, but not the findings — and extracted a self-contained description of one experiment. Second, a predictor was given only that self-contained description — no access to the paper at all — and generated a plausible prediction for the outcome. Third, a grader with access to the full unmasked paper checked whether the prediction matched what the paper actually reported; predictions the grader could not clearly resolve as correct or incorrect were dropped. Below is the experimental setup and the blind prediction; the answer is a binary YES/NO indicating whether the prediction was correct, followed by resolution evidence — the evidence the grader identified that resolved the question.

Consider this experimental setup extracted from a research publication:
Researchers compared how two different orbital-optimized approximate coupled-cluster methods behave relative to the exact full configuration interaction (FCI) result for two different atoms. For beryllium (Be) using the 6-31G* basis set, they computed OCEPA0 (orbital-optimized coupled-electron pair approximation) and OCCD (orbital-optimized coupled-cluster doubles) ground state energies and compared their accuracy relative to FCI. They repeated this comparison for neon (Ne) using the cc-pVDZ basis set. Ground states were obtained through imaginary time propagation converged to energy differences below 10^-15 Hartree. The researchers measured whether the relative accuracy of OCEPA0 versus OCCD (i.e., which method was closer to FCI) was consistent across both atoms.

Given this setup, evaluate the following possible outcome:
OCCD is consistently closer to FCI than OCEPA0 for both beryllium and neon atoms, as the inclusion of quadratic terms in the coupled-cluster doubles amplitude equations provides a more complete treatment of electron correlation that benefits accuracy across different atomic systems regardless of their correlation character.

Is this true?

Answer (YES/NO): NO